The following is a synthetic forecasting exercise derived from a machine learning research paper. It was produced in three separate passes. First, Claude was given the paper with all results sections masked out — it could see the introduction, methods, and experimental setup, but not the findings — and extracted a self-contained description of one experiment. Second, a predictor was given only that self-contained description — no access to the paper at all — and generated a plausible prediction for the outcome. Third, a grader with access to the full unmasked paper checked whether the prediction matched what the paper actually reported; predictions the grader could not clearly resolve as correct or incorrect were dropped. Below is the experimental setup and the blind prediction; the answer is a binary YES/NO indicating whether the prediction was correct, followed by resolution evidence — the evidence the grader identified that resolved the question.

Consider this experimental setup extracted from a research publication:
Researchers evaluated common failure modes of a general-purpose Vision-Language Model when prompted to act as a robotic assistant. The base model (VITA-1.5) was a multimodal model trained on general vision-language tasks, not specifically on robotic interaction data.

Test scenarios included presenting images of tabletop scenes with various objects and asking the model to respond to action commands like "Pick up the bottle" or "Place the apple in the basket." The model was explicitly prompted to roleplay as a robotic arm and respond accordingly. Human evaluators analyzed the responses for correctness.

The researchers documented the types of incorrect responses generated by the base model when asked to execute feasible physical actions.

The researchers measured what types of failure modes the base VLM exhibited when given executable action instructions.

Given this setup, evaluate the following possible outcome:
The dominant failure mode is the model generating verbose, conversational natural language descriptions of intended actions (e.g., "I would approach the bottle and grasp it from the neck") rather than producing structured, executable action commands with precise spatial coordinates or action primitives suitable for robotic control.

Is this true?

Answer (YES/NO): NO